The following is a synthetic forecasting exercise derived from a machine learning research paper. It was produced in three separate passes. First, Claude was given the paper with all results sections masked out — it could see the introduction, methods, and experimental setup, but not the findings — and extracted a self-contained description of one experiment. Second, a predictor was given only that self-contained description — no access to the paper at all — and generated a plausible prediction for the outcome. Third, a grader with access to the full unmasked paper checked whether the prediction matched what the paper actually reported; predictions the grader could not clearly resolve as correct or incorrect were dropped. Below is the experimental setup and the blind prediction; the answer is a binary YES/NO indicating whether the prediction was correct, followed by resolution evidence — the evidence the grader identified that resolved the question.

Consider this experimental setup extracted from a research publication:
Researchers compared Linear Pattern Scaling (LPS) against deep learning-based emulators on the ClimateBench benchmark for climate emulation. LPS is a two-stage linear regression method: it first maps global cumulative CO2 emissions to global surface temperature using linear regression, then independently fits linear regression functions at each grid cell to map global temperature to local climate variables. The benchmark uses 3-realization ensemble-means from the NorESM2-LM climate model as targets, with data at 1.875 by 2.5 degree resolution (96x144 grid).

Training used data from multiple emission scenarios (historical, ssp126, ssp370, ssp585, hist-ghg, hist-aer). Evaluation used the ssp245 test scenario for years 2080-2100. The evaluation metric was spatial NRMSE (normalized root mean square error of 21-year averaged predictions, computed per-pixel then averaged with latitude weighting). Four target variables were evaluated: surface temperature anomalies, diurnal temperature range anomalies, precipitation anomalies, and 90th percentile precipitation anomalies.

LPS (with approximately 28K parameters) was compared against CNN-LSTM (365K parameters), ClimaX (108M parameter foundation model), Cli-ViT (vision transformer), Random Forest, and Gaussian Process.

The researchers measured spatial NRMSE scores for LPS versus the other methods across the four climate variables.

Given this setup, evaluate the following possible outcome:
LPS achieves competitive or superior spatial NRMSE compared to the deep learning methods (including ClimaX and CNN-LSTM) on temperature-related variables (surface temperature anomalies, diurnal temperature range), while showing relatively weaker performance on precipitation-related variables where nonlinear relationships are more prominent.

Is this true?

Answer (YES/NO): NO